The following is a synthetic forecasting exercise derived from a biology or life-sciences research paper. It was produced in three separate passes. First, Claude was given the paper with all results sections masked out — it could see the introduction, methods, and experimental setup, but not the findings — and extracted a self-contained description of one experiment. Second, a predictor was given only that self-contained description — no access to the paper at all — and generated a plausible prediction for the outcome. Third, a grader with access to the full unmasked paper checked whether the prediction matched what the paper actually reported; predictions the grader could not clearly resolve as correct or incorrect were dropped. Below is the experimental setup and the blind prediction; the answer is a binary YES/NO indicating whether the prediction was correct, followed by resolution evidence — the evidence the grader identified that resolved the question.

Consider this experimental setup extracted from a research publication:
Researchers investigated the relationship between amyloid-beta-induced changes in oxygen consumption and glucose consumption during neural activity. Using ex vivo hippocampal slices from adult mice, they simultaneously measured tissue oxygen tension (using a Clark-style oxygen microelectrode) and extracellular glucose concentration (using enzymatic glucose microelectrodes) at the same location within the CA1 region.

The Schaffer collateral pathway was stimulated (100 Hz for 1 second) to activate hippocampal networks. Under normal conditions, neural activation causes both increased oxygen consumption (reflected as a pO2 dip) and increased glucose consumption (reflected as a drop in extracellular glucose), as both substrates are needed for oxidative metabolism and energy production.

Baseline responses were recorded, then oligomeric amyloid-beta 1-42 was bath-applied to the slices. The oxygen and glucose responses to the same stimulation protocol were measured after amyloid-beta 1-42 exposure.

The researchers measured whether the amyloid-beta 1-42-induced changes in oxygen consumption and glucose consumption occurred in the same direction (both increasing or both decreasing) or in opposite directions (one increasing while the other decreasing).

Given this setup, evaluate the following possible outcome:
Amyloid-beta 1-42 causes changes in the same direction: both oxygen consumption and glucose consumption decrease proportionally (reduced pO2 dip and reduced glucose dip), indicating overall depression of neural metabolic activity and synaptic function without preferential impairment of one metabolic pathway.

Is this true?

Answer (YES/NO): NO